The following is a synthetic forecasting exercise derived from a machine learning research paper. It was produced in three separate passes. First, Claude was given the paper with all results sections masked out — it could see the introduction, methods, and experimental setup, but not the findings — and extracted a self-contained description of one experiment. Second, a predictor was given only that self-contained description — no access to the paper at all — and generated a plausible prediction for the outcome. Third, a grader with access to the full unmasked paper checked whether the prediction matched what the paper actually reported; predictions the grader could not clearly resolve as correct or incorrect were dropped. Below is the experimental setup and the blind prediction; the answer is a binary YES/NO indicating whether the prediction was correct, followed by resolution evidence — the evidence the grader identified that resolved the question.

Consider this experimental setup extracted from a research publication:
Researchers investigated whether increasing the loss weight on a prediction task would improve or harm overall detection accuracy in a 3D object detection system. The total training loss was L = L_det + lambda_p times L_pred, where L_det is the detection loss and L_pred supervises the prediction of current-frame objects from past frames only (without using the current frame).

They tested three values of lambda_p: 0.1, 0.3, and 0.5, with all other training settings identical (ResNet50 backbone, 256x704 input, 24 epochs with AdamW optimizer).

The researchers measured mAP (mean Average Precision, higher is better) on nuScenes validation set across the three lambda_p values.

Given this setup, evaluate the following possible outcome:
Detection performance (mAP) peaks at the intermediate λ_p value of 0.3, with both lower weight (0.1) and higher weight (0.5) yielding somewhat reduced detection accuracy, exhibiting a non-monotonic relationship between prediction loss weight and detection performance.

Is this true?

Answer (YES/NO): NO